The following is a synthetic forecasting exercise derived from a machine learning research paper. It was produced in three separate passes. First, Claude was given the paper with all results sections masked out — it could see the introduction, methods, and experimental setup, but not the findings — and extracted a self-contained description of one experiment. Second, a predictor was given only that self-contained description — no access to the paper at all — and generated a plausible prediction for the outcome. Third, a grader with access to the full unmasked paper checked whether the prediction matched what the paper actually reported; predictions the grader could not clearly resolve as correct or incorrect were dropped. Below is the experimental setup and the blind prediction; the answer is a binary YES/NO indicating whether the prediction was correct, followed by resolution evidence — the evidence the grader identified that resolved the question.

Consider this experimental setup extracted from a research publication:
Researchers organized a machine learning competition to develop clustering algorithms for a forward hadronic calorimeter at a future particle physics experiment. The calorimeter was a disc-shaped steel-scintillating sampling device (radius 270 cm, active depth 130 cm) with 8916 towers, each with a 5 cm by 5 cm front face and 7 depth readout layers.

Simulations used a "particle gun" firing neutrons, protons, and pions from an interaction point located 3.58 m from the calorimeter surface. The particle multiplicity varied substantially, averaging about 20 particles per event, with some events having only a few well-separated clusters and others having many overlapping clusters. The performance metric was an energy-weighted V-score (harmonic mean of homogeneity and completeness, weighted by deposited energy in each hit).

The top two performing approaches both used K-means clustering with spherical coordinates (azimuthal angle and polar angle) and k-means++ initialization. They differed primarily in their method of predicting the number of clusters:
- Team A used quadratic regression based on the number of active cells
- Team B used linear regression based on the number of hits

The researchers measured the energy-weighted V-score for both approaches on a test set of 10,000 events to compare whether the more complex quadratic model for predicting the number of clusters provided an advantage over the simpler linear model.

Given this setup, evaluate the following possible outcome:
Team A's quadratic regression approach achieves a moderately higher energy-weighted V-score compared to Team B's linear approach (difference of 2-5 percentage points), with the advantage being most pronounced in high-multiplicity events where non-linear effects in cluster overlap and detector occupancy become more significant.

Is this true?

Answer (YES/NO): NO